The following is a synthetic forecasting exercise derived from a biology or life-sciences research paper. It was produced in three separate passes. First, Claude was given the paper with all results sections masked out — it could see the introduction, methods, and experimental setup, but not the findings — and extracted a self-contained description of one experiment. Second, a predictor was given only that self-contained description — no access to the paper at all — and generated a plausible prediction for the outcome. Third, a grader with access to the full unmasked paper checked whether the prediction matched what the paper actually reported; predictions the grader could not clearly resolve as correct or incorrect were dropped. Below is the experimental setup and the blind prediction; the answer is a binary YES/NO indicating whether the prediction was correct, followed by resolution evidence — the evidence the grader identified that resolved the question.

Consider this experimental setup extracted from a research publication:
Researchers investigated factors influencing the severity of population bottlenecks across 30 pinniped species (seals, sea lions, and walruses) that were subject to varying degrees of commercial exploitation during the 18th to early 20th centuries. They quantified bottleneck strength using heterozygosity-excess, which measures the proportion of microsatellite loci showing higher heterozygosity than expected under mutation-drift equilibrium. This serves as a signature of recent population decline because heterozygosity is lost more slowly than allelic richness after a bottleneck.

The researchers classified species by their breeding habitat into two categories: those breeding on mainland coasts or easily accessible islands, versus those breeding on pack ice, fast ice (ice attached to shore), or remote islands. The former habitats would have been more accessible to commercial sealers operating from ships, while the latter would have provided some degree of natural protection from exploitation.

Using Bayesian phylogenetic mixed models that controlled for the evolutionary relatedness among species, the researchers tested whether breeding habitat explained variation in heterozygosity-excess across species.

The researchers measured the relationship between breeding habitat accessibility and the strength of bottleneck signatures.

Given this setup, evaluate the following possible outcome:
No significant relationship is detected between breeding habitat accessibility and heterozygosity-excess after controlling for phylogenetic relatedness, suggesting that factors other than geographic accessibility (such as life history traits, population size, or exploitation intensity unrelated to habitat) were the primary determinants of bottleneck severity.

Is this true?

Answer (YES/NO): NO